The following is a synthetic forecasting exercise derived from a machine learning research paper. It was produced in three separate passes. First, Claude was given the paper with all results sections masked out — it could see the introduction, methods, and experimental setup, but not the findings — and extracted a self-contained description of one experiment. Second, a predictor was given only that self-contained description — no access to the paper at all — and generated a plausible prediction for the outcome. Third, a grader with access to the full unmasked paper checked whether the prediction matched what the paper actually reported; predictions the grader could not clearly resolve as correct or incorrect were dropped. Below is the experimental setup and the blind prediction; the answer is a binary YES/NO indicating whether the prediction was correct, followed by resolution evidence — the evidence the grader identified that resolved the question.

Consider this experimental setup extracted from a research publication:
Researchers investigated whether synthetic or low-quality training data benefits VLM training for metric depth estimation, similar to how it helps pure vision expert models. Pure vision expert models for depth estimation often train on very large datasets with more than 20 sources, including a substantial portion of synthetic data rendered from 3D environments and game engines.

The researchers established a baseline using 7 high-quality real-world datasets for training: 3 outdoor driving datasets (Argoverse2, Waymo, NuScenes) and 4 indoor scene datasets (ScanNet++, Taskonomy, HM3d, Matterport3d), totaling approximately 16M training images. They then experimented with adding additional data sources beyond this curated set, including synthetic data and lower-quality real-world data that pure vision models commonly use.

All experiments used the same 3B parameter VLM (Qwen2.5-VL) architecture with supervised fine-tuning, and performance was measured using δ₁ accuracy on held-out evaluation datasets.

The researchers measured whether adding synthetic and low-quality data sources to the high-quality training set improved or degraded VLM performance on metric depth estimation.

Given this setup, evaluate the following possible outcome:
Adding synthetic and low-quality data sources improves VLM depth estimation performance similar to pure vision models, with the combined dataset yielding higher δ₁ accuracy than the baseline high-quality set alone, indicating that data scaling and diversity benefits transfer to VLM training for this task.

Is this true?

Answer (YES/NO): NO